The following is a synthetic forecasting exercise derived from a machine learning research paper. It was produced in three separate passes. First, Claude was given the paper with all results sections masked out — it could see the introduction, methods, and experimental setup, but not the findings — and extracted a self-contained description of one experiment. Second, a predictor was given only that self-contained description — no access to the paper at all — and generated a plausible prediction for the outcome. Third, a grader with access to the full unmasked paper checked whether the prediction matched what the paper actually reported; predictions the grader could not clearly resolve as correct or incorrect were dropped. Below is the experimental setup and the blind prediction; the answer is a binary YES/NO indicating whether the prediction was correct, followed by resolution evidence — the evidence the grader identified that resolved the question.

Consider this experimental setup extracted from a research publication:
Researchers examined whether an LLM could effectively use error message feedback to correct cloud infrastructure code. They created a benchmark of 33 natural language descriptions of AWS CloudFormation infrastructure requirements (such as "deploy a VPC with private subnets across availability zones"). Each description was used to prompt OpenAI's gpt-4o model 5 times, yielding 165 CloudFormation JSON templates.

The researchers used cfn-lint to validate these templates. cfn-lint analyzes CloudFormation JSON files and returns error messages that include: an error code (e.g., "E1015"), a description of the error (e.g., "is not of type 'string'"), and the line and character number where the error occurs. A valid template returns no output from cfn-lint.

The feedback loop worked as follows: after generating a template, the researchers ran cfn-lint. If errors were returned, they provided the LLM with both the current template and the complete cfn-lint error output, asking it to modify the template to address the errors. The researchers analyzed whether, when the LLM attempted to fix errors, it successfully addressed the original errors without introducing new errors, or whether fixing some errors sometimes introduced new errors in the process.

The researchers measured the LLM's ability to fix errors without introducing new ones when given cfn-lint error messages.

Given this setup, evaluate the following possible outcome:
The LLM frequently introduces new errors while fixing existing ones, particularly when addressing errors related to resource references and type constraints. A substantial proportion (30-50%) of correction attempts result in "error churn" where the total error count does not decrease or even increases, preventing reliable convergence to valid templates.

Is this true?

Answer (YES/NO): NO